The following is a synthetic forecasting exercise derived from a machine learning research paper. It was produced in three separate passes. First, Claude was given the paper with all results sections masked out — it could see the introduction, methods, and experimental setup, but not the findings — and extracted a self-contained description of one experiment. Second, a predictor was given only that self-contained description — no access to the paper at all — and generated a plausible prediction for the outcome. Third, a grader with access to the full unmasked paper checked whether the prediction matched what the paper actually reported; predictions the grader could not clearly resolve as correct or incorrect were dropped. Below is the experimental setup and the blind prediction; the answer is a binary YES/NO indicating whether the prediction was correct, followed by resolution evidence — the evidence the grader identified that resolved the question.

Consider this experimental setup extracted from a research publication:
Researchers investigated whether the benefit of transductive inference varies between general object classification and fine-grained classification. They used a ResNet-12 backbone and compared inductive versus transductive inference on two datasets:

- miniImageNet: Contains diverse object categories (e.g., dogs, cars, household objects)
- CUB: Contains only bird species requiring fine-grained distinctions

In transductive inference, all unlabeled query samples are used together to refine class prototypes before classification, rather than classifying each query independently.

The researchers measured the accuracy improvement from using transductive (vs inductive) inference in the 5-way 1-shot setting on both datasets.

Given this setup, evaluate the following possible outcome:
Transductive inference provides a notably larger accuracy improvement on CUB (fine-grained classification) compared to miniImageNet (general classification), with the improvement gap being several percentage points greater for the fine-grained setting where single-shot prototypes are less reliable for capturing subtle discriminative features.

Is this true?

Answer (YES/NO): NO